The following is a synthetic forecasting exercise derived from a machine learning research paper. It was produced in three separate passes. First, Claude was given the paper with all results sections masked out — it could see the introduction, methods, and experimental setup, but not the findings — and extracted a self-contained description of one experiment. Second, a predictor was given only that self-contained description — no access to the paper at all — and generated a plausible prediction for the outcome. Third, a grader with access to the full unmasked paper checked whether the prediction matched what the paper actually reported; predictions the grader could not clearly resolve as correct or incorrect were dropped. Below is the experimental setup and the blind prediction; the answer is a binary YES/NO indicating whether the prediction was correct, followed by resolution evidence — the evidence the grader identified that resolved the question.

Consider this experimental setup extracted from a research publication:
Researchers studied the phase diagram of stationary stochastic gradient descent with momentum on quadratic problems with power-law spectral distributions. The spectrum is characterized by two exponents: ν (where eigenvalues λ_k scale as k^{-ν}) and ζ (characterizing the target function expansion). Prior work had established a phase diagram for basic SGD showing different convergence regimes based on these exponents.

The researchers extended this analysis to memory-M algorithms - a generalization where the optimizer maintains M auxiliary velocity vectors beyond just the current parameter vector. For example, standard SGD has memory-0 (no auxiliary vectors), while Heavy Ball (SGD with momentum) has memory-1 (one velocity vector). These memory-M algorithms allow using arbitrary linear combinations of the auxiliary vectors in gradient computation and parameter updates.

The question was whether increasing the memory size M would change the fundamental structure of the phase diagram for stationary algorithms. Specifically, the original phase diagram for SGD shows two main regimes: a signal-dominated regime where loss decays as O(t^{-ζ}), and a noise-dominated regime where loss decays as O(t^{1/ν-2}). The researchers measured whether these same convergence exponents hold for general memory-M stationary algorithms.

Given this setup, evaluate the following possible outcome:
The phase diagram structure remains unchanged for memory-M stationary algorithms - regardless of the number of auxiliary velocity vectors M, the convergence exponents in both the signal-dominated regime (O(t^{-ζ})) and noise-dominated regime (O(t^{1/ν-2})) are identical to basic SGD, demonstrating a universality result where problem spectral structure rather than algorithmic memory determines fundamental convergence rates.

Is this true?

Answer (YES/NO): YES